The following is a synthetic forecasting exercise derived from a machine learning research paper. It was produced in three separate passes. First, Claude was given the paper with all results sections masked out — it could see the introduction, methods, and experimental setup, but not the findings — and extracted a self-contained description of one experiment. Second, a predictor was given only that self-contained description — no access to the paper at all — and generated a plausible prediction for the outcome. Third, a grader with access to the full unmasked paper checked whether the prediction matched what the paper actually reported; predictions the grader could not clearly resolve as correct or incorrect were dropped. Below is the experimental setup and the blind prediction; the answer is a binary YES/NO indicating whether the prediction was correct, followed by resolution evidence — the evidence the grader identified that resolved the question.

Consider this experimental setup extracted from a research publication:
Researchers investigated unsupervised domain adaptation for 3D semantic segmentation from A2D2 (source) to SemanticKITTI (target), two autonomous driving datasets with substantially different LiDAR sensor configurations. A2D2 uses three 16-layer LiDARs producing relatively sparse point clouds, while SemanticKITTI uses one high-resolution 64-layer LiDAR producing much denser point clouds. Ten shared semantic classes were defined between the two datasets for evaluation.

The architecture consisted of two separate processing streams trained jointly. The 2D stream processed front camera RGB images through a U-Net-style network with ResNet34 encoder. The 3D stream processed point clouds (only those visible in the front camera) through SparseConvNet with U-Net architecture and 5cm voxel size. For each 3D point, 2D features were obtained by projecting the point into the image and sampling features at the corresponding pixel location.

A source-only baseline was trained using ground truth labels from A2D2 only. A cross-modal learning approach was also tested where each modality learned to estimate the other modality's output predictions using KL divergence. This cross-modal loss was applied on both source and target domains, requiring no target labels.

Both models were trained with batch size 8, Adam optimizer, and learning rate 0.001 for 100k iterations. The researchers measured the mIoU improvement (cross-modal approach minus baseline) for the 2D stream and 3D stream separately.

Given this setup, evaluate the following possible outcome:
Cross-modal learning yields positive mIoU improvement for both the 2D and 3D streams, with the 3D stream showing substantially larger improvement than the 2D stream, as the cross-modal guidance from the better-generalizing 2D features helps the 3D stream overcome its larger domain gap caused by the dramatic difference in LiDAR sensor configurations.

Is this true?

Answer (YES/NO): YES